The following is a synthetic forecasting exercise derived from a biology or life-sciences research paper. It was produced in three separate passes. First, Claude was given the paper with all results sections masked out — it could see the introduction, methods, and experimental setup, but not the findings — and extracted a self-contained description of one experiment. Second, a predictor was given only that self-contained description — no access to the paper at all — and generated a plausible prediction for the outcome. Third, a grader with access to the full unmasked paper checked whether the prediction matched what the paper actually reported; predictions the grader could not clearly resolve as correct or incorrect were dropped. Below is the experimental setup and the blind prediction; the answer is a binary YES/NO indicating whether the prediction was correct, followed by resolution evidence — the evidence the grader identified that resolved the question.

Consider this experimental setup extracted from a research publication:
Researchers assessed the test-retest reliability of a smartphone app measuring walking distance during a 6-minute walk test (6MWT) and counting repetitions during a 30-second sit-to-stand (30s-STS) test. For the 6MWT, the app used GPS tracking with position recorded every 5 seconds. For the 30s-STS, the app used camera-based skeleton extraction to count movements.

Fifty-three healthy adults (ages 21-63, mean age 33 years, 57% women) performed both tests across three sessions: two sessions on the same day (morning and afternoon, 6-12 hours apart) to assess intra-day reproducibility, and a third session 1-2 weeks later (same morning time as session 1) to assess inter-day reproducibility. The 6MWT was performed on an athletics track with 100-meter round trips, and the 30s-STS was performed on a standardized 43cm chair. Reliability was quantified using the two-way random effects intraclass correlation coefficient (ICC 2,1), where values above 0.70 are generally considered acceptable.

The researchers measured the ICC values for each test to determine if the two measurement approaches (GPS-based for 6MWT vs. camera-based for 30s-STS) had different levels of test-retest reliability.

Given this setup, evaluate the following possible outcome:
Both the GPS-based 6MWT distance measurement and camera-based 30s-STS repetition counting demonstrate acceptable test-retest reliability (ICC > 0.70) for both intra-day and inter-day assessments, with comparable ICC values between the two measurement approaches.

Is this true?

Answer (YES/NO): NO